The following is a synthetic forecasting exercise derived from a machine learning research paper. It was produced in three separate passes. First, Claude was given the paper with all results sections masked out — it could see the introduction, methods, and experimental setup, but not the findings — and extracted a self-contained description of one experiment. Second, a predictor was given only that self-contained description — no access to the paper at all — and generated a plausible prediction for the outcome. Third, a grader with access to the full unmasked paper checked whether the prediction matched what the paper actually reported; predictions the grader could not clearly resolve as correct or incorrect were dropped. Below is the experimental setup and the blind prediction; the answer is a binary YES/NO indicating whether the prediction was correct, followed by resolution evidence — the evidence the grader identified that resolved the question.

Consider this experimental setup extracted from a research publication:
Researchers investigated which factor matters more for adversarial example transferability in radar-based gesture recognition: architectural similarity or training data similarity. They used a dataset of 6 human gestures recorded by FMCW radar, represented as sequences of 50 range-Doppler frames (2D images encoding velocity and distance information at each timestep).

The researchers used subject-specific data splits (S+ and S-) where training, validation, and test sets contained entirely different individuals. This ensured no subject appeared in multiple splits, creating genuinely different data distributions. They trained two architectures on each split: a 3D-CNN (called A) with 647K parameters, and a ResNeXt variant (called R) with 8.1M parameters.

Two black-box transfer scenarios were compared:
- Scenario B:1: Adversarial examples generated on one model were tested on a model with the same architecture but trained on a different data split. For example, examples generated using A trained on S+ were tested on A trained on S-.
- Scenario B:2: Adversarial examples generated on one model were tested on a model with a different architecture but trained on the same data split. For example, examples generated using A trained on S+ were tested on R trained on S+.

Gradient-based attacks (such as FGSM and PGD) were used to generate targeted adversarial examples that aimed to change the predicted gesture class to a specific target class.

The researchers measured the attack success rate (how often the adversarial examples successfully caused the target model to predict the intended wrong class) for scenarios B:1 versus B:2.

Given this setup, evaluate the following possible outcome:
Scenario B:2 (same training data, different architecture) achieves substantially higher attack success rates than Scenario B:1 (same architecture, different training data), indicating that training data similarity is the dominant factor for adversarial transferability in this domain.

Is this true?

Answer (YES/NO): NO